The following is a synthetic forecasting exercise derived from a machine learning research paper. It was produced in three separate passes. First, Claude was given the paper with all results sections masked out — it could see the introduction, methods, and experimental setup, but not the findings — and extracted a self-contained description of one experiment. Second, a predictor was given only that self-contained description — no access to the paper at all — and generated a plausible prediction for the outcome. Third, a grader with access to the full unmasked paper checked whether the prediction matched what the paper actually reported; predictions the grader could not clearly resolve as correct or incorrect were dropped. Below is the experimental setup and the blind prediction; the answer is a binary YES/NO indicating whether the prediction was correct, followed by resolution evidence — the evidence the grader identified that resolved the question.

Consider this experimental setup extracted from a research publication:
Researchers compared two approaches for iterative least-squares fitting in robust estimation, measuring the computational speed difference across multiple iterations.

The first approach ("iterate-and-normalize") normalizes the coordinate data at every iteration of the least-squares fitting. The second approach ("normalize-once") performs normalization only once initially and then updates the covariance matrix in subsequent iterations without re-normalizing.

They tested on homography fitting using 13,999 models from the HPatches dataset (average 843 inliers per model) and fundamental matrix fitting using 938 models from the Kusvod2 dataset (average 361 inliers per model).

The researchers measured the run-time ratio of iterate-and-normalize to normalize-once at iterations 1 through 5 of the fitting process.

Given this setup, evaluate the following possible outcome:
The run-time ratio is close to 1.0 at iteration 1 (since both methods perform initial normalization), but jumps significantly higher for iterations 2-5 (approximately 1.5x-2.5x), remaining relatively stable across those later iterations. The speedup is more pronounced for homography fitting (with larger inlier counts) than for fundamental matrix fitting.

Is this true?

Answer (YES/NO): NO